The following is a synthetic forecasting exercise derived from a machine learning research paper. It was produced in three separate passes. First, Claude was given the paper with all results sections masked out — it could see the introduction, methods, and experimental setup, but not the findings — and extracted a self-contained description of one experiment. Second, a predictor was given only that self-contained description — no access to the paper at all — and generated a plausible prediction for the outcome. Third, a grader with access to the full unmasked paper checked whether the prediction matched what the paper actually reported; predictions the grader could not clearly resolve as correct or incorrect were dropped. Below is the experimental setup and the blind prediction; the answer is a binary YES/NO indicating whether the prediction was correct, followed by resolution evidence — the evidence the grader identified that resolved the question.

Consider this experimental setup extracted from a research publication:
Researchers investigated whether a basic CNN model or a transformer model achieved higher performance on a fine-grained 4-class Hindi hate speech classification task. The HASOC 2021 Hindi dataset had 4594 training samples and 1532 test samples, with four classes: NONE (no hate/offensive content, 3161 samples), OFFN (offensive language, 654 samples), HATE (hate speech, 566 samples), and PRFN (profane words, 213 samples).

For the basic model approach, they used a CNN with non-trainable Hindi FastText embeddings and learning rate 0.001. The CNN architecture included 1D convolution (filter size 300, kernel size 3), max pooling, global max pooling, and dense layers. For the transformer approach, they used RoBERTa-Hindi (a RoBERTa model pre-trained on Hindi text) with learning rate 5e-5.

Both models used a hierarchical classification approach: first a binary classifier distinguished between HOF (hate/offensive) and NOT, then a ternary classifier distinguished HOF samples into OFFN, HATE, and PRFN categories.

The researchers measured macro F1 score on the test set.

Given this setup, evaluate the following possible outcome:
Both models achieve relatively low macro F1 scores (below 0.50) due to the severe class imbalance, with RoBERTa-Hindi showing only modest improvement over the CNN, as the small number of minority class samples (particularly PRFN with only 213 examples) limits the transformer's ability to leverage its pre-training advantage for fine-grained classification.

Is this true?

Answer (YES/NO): NO